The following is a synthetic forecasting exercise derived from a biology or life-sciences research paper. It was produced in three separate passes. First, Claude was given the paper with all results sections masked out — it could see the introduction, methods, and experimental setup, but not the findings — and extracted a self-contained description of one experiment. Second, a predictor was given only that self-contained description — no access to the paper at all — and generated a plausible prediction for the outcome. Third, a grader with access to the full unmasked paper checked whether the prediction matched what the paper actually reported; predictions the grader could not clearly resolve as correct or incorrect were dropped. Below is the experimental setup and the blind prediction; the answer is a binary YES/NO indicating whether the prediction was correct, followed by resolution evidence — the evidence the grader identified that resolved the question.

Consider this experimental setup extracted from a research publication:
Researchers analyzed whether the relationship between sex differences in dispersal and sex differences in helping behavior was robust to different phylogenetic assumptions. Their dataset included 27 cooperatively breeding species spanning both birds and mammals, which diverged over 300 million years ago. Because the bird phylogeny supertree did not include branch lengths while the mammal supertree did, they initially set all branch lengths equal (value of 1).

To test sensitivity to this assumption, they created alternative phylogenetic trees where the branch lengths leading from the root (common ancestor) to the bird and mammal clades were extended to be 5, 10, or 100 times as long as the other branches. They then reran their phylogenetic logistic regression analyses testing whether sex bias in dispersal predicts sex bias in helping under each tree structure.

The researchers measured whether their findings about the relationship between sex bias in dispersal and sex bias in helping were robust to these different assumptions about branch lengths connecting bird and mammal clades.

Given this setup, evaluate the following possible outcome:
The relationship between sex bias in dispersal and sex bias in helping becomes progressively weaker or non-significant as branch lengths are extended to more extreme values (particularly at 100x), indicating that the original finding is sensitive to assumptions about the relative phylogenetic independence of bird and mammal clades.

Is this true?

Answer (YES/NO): NO